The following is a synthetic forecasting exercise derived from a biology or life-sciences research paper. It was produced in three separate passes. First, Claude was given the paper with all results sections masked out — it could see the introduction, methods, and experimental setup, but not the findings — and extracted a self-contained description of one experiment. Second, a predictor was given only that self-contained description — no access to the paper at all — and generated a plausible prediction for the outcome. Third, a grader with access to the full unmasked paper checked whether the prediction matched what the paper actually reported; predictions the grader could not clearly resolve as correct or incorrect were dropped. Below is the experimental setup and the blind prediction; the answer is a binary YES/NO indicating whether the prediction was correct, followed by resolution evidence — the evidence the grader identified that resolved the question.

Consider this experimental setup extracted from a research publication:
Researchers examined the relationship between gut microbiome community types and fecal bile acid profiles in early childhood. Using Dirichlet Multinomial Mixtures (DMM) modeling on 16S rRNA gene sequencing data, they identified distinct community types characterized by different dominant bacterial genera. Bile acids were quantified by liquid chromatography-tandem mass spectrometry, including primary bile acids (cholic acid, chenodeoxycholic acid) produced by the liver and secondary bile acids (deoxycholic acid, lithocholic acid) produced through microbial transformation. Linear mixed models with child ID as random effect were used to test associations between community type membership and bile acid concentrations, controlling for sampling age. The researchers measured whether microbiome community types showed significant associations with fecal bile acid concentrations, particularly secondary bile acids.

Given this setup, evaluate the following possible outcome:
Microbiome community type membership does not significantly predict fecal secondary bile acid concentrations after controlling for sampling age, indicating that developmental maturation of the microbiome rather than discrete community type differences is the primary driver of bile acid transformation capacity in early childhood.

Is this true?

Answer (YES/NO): NO